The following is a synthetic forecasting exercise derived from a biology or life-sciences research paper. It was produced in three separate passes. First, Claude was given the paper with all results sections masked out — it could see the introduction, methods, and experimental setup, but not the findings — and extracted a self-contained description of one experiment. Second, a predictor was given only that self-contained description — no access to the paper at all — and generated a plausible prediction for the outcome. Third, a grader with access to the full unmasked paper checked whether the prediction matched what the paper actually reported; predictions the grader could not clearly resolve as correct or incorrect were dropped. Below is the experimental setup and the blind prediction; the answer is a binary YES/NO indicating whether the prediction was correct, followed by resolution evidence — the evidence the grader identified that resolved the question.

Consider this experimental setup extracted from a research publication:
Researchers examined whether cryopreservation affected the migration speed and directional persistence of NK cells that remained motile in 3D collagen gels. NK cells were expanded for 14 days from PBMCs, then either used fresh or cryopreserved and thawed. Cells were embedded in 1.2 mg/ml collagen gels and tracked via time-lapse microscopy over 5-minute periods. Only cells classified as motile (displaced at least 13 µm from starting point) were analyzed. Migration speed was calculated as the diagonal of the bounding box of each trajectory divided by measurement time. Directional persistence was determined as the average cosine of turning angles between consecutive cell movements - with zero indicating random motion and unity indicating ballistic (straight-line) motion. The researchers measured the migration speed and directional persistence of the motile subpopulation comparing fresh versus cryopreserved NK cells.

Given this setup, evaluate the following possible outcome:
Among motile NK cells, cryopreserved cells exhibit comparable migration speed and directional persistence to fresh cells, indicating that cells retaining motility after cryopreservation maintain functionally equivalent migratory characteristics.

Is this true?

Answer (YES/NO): YES